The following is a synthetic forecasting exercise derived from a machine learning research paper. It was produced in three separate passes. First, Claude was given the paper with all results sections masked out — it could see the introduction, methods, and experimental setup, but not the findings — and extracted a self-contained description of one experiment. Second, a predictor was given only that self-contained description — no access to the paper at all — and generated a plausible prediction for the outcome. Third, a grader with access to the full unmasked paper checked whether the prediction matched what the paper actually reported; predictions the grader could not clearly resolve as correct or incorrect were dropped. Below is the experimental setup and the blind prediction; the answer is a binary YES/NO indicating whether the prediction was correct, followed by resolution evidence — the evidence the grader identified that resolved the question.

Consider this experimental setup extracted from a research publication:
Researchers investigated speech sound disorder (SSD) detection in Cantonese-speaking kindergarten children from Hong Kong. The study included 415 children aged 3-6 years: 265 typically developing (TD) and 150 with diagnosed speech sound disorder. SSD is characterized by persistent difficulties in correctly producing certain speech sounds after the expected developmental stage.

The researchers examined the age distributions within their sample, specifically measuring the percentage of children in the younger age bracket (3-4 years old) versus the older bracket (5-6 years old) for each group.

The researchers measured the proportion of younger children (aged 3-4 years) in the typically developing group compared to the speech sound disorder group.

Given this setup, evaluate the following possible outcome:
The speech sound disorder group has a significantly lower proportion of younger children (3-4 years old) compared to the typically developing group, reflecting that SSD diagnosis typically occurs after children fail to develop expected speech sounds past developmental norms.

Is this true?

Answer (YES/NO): NO